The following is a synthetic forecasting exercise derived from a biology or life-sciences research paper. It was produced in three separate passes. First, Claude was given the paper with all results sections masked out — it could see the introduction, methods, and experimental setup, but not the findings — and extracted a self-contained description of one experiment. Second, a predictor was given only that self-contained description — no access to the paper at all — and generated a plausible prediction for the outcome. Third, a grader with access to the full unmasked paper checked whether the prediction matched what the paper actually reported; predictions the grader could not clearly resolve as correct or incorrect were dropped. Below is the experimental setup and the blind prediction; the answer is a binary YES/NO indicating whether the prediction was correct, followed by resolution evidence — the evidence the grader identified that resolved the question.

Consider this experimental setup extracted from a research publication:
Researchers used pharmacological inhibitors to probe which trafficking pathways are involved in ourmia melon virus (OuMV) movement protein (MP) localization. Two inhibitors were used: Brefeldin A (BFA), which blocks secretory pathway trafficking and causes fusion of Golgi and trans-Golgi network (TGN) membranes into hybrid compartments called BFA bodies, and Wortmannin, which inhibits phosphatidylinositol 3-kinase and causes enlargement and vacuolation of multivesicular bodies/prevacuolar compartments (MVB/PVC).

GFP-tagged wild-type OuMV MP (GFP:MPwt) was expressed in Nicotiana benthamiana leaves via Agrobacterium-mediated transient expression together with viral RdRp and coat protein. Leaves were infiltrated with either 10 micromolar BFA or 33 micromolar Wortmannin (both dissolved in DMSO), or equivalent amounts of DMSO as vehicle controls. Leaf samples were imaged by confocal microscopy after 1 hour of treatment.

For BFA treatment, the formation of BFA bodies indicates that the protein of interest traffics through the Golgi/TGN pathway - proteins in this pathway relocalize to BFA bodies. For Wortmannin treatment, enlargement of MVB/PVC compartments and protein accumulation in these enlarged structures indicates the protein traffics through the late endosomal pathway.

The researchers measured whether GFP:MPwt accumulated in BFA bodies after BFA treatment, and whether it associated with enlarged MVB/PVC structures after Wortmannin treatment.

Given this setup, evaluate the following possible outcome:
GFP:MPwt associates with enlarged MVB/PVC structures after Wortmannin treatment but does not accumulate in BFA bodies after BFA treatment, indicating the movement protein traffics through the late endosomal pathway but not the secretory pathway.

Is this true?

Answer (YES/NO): NO